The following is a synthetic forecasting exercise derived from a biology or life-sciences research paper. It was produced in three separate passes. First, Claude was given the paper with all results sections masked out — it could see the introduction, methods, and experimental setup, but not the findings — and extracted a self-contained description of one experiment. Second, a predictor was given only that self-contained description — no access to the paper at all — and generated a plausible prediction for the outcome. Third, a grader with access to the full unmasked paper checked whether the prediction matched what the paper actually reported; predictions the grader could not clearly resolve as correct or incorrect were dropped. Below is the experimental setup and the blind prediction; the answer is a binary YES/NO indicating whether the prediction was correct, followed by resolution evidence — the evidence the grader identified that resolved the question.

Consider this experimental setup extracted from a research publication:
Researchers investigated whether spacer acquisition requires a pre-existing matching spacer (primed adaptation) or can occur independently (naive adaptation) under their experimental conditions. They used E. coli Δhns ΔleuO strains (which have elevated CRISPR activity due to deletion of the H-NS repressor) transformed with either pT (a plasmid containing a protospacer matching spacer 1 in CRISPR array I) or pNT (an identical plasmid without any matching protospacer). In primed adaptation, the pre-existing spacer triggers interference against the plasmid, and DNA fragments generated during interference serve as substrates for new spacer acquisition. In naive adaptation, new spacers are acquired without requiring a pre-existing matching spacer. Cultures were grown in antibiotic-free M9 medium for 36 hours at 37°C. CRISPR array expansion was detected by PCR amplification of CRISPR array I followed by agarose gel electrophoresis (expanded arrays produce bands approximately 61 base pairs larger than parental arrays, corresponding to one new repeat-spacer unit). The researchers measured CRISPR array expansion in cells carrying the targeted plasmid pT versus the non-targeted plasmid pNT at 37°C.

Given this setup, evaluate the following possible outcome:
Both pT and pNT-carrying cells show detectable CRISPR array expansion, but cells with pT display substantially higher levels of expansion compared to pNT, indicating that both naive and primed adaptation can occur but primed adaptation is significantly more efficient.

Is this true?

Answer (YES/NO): NO